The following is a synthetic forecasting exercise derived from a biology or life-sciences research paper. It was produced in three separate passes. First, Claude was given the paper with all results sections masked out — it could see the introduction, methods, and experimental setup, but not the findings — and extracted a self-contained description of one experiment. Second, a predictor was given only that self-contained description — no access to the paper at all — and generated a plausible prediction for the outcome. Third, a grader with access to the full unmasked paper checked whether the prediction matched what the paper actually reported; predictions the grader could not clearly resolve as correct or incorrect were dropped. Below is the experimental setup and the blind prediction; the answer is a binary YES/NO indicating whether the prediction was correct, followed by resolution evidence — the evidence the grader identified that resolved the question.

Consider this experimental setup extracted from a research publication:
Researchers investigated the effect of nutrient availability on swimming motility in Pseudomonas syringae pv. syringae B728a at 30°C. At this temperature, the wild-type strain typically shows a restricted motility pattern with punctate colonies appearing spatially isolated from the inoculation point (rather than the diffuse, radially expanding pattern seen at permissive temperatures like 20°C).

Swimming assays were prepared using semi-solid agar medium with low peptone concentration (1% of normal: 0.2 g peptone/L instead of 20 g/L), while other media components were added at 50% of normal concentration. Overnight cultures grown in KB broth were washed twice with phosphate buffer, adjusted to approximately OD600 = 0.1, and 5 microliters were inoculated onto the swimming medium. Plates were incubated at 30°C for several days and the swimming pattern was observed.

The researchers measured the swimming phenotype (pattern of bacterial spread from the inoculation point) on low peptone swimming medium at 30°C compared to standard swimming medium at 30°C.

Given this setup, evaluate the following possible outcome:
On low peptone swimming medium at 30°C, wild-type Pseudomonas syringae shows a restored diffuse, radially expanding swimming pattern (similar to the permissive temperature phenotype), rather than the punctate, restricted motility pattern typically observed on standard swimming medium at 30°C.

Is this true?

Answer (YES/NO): YES